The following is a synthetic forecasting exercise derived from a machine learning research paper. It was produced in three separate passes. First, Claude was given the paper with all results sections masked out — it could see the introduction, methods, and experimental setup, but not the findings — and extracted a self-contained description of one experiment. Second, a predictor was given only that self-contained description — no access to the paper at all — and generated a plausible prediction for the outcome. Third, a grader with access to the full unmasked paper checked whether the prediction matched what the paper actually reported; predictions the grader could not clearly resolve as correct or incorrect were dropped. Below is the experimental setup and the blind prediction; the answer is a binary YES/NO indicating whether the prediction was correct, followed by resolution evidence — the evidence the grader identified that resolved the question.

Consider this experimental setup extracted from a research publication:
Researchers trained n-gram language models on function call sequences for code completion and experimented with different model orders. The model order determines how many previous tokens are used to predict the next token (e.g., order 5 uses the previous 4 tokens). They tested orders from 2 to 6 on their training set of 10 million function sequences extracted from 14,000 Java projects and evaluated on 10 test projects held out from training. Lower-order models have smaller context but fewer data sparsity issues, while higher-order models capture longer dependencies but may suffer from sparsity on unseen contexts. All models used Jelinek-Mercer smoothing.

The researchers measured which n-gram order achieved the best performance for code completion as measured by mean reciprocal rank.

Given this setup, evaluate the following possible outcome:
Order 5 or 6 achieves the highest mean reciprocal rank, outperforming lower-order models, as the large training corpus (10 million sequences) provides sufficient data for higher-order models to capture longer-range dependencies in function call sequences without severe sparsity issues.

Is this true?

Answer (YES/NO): YES